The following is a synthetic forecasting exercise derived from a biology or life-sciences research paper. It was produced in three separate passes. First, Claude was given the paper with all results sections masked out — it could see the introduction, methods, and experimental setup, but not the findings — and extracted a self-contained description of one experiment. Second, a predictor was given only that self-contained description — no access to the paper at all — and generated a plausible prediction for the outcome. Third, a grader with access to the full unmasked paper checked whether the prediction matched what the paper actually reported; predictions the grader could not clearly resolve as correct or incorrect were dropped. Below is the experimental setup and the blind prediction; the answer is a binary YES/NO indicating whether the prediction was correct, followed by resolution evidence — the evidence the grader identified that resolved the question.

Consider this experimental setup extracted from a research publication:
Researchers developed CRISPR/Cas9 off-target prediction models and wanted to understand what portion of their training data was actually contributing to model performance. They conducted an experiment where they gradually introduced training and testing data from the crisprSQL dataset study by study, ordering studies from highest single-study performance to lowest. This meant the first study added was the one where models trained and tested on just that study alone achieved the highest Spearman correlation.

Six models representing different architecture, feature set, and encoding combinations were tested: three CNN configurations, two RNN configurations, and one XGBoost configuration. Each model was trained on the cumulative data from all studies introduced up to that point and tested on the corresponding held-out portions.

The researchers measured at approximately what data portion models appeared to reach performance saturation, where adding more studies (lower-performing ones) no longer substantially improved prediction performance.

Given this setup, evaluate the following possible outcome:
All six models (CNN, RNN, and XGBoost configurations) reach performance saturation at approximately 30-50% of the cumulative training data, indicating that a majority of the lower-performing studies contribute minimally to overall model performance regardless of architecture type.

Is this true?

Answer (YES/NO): NO